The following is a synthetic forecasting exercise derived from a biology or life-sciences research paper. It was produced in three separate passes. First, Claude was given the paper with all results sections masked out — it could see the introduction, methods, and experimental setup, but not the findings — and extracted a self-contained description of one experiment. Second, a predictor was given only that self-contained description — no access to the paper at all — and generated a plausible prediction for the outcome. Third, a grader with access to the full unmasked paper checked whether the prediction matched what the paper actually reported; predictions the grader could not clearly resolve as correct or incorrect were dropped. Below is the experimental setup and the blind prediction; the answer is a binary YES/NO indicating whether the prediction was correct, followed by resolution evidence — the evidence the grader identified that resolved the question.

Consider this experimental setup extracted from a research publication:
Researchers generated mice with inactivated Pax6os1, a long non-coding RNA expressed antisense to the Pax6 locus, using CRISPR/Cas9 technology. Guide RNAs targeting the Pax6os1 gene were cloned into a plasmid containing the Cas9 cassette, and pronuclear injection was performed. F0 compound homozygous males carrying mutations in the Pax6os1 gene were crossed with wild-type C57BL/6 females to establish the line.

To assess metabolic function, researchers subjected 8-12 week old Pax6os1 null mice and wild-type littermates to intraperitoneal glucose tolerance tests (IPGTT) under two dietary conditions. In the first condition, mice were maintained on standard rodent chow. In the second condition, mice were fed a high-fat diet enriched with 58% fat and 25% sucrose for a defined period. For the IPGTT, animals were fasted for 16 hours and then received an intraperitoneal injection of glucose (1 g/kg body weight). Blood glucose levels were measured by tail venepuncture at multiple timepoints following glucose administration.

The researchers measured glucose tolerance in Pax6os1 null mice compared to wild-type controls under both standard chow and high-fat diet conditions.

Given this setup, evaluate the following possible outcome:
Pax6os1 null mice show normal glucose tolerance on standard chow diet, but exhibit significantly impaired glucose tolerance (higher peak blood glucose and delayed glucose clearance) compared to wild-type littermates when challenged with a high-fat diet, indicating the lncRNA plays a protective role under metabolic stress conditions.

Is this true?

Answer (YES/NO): NO